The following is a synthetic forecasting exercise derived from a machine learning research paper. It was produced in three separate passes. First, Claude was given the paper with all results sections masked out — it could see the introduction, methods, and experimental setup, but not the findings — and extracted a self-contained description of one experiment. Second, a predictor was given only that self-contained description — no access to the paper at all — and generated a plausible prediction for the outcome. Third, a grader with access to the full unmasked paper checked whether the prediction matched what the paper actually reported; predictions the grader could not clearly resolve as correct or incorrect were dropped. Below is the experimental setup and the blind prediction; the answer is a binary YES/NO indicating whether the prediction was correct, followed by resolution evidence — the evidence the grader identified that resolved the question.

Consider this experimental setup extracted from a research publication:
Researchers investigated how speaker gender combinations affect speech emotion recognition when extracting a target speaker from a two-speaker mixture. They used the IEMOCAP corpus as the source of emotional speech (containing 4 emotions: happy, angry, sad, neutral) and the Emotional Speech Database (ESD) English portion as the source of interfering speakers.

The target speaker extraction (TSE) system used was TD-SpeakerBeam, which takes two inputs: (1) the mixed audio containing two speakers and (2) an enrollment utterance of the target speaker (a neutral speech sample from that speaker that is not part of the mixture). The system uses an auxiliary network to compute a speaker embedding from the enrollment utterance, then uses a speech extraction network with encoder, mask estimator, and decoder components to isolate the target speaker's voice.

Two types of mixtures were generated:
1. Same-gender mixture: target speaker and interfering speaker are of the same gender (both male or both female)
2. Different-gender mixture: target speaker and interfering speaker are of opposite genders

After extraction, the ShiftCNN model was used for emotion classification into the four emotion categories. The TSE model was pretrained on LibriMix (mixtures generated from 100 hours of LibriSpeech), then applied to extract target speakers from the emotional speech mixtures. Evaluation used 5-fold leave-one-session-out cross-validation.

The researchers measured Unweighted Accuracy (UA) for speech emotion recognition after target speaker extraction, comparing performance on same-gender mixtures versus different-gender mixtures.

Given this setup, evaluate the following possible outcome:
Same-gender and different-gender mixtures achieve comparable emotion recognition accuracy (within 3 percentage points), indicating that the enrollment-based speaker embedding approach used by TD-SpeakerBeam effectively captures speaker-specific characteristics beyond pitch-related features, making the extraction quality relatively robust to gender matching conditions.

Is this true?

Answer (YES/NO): NO